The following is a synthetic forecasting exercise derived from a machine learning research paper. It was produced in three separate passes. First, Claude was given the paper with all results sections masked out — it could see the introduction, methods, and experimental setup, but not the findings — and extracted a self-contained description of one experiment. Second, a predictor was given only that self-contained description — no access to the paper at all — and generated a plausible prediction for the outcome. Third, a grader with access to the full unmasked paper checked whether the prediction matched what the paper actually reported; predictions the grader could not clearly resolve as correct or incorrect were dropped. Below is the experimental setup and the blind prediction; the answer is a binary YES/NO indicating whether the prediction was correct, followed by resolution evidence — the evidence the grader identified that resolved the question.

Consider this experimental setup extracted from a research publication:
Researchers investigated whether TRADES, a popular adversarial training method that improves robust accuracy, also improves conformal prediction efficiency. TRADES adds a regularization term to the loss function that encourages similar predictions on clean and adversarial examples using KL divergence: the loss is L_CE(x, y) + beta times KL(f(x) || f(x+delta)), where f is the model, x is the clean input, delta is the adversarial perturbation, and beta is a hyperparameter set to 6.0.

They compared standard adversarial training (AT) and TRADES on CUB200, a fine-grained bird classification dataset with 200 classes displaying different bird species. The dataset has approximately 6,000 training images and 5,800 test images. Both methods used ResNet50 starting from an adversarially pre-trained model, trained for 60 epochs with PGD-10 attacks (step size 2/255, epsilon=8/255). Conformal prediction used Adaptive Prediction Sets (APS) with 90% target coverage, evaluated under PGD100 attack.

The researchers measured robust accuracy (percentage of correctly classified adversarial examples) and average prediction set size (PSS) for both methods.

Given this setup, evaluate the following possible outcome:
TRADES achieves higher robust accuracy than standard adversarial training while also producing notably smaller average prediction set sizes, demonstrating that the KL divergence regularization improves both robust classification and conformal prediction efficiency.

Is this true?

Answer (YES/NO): NO